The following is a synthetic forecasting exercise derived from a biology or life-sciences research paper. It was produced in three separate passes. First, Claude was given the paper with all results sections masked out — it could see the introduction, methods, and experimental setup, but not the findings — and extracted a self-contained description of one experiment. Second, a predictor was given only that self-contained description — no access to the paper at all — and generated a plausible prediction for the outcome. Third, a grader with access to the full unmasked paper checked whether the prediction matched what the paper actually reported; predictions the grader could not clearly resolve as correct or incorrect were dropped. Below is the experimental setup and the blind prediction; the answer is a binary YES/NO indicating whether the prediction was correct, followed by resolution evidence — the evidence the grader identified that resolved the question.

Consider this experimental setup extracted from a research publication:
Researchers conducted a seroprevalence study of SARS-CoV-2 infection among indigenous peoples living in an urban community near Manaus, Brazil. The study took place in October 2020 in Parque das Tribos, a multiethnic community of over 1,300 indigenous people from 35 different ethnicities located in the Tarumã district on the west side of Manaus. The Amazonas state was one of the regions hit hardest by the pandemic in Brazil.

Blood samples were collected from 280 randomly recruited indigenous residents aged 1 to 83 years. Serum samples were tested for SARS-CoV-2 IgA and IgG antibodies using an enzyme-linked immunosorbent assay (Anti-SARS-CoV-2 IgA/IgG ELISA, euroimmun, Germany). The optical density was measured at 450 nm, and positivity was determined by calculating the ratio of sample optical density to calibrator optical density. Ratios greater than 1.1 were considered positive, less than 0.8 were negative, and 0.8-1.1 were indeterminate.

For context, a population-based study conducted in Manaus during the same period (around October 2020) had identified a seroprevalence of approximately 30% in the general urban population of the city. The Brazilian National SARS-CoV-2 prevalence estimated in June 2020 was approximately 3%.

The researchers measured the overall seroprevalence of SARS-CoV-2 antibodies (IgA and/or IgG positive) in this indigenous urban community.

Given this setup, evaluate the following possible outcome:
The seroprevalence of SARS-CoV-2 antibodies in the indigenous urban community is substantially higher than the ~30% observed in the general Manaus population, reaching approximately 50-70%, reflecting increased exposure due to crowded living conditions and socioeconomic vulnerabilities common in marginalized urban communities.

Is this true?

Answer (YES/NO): YES